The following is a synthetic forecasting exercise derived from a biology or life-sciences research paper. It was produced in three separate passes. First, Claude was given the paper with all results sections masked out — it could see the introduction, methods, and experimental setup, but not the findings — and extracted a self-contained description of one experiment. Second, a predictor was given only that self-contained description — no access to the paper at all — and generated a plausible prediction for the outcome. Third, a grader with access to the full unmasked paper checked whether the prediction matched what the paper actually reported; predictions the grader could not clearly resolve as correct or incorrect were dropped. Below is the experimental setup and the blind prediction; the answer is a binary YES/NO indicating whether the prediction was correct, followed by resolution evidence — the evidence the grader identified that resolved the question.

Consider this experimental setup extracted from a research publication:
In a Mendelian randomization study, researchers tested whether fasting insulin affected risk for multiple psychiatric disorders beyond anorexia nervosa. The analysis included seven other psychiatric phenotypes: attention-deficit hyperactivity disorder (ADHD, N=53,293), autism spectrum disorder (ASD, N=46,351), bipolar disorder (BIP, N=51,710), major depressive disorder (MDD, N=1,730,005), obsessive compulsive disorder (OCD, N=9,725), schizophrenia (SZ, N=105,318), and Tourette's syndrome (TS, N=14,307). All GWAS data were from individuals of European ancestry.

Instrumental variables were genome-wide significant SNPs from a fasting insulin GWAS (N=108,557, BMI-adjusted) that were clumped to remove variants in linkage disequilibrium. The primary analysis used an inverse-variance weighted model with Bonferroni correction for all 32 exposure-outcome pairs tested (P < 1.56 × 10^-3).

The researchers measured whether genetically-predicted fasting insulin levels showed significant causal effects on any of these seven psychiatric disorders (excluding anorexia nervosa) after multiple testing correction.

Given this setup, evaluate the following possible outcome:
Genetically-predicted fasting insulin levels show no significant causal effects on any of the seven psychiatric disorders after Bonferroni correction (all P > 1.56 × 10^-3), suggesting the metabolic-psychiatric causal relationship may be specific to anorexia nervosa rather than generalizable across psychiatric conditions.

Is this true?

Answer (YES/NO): YES